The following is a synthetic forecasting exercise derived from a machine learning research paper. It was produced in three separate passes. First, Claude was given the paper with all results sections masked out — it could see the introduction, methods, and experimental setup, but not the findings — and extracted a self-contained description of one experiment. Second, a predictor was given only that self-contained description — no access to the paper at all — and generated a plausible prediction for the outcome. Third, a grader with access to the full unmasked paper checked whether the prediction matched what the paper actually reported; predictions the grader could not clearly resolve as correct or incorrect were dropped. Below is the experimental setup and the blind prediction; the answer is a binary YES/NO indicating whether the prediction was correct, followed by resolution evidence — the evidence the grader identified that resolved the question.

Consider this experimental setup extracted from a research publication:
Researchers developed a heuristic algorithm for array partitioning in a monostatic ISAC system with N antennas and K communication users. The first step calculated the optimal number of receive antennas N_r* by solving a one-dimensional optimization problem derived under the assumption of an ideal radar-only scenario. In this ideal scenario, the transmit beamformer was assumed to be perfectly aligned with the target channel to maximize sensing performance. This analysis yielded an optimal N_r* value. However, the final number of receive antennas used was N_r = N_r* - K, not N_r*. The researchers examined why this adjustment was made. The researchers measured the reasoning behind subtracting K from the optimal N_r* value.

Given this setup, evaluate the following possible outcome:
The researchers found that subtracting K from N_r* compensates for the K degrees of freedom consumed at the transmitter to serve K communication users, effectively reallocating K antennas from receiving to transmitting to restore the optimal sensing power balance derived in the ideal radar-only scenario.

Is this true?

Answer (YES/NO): NO